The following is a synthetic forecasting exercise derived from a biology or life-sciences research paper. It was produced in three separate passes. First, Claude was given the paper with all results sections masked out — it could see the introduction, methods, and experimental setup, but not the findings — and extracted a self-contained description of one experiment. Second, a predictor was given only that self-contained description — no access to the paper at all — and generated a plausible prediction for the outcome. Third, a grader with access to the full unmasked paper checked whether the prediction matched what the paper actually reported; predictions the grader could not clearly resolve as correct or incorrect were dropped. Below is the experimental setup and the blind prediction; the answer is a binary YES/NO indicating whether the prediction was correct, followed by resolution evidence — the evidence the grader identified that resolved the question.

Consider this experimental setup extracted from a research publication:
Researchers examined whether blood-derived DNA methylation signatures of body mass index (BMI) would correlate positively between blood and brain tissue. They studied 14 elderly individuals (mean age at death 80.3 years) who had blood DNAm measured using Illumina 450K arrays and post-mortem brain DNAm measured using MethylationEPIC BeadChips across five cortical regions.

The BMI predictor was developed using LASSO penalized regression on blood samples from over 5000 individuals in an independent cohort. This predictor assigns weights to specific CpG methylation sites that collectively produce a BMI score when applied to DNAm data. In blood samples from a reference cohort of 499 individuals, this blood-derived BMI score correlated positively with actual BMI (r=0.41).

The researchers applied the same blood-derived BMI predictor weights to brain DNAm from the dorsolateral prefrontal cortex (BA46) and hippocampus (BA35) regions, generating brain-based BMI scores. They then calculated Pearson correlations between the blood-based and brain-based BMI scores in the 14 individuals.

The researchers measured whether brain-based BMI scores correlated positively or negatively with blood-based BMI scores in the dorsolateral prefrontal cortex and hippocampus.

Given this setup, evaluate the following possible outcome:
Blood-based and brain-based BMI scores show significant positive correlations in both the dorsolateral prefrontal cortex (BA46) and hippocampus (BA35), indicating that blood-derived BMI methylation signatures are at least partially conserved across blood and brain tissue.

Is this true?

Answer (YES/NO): NO